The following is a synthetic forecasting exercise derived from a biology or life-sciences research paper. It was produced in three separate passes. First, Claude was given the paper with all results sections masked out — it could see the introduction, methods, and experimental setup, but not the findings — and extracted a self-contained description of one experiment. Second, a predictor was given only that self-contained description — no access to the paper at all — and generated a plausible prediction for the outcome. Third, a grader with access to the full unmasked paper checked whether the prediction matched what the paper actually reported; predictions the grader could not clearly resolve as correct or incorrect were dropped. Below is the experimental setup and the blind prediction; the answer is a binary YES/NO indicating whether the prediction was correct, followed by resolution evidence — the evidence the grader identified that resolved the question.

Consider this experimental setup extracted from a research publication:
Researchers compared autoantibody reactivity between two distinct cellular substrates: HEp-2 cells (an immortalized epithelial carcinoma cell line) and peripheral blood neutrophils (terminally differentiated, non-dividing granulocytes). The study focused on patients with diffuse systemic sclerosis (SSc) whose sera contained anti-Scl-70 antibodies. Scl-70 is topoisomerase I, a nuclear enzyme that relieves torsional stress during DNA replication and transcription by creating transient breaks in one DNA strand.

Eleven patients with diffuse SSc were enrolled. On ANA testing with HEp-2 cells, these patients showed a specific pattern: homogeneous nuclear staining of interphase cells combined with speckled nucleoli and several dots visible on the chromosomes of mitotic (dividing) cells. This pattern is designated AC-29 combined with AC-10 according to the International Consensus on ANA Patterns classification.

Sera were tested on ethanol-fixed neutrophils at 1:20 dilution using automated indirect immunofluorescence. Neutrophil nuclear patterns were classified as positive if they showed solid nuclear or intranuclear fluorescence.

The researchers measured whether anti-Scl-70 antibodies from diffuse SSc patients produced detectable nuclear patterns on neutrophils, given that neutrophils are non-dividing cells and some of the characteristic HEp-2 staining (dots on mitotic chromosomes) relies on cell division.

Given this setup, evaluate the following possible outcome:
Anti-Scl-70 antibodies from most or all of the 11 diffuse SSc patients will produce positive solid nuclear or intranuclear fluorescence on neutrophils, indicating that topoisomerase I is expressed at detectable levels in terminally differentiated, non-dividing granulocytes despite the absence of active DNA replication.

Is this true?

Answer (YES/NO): NO